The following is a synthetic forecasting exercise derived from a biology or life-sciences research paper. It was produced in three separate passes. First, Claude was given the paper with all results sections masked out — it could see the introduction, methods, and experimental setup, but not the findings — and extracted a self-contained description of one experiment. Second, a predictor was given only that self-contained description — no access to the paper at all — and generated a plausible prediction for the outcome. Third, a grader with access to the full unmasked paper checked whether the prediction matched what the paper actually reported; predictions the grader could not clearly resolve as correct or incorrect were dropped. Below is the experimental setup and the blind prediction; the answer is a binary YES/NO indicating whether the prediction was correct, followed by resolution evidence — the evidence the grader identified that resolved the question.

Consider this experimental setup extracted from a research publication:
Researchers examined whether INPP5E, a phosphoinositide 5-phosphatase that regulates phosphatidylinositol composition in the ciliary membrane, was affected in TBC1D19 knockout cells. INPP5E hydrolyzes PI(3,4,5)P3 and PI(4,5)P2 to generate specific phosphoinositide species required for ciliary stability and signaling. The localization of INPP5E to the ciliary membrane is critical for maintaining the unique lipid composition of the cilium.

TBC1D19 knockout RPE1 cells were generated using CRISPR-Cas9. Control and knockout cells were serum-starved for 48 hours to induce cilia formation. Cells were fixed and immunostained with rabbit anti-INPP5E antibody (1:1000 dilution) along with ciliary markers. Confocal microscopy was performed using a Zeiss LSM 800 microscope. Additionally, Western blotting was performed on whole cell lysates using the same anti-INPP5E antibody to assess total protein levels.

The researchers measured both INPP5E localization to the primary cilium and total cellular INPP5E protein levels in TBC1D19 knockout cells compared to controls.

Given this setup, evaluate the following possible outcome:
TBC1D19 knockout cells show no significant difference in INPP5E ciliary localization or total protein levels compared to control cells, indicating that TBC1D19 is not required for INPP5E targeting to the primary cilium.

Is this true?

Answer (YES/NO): NO